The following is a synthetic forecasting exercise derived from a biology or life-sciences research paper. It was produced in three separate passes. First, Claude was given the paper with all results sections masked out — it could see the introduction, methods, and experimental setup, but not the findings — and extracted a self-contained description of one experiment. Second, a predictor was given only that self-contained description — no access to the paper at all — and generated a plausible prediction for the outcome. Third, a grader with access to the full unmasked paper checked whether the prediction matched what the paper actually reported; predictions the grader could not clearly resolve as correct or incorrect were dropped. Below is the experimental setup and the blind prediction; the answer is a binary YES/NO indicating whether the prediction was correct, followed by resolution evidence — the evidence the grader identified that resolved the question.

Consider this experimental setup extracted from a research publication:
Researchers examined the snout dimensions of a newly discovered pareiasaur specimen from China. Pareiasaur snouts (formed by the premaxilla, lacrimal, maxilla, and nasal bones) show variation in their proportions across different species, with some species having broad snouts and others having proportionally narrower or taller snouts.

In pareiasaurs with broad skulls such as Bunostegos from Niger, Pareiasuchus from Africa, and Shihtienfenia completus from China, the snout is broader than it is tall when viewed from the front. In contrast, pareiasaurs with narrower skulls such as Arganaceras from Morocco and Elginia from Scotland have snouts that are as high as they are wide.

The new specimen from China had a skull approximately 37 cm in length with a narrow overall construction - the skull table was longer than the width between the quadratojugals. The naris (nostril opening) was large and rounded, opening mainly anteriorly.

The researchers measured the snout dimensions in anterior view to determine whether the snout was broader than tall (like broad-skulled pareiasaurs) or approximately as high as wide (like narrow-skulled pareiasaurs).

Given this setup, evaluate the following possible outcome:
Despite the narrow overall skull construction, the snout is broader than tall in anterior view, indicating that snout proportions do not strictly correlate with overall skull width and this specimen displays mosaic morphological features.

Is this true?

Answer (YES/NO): NO